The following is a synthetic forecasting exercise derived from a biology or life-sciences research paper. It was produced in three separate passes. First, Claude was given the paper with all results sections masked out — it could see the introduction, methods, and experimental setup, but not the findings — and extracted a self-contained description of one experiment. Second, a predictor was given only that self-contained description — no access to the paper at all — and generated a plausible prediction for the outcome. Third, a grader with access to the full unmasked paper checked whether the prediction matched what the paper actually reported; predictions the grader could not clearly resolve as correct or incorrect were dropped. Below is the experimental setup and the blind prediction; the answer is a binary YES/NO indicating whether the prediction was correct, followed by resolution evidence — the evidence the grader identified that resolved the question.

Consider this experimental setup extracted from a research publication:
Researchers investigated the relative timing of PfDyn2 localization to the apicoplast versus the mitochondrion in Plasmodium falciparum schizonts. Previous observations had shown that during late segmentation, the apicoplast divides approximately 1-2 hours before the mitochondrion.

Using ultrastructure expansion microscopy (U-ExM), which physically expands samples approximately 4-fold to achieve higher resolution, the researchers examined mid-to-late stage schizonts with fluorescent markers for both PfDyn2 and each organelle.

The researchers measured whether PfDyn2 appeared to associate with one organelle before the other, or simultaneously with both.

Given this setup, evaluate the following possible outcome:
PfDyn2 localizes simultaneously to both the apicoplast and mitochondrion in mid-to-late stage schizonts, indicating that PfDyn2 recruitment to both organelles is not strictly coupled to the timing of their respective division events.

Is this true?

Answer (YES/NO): NO